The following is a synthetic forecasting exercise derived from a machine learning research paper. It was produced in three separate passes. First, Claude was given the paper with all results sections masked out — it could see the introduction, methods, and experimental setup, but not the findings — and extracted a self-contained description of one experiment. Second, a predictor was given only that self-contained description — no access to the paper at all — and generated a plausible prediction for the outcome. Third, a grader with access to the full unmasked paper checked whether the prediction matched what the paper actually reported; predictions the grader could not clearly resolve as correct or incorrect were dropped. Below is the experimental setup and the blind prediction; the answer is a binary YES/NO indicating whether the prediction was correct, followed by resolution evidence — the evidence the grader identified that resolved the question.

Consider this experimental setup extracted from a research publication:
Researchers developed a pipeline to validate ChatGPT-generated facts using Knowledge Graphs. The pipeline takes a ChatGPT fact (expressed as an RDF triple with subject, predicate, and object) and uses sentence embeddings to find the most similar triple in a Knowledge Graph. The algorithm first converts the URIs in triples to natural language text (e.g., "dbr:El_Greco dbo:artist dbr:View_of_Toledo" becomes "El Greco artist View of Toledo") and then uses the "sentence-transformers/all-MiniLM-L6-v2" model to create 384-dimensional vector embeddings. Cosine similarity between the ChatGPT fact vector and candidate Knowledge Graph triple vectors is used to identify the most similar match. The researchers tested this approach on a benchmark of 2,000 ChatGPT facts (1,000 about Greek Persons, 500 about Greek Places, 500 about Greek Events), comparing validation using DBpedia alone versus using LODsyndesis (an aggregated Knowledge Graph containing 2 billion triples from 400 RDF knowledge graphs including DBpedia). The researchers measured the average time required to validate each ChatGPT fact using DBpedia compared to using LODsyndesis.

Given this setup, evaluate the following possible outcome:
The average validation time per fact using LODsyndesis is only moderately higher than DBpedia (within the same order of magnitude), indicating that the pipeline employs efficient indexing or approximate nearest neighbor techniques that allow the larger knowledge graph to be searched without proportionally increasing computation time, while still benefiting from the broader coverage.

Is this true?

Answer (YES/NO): YES